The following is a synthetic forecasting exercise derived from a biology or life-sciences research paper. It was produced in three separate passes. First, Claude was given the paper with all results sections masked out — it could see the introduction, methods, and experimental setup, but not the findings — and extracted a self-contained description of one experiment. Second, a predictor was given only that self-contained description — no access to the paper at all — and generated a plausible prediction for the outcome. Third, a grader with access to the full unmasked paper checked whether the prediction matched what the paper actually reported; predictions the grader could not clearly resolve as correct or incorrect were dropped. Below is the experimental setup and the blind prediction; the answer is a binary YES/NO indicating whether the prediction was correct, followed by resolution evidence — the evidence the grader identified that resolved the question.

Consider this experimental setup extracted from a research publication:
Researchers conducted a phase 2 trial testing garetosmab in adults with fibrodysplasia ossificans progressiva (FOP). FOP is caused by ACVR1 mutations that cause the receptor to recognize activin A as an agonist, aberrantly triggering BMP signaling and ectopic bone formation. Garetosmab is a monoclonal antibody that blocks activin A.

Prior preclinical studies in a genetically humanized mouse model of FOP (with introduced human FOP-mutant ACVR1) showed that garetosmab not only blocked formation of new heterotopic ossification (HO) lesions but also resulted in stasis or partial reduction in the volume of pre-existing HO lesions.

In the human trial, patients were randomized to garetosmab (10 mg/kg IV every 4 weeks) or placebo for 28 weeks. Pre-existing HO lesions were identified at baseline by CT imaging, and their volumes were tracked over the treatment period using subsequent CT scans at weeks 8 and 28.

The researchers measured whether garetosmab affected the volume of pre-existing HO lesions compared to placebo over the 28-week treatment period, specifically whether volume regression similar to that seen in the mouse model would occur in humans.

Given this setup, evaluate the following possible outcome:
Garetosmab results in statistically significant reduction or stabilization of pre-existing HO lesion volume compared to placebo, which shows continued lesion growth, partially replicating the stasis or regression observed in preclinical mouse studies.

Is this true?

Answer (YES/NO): NO